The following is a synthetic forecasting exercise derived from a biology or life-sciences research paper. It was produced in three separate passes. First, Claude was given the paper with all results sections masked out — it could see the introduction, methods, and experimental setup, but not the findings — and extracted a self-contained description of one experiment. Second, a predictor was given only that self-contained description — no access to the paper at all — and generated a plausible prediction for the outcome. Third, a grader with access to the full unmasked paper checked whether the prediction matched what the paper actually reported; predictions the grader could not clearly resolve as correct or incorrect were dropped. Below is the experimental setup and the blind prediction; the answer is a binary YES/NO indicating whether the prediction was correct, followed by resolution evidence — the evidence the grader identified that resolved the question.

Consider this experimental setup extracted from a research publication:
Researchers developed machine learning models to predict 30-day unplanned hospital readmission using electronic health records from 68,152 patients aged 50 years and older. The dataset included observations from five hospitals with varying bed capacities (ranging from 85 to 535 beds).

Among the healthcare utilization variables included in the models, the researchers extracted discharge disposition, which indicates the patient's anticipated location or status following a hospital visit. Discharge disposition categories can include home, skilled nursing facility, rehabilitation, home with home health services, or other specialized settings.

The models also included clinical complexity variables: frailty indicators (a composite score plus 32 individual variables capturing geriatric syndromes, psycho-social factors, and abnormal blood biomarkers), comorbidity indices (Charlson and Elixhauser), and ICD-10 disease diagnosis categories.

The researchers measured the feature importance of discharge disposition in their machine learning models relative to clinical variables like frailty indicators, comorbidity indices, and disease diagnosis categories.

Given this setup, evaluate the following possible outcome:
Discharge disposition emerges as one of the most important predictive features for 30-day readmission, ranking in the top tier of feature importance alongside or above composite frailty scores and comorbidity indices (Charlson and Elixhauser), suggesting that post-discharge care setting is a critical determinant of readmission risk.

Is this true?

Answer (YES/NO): YES